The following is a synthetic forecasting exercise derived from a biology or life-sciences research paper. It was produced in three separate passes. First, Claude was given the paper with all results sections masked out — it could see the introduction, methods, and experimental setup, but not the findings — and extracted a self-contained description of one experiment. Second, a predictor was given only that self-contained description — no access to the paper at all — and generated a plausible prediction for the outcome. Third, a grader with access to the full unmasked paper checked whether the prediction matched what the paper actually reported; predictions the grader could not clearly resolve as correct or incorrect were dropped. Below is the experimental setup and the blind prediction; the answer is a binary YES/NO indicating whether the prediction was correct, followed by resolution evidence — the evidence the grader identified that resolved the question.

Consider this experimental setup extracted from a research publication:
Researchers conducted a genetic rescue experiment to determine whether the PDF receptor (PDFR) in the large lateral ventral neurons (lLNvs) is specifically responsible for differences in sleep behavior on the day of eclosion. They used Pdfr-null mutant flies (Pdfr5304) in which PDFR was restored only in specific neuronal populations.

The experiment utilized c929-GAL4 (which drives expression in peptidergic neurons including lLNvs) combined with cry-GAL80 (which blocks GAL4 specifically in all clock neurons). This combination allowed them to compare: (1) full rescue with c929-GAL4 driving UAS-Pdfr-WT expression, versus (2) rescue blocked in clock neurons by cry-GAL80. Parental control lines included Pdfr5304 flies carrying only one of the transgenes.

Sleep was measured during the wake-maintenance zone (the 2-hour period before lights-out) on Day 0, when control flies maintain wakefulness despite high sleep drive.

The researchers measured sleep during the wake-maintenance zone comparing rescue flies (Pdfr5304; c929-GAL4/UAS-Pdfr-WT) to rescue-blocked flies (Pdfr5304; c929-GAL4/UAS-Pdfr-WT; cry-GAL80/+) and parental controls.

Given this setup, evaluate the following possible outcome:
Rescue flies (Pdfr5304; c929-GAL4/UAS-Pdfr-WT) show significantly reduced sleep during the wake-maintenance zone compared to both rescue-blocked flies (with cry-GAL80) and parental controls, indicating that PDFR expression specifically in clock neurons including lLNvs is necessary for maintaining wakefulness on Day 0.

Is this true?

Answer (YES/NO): YES